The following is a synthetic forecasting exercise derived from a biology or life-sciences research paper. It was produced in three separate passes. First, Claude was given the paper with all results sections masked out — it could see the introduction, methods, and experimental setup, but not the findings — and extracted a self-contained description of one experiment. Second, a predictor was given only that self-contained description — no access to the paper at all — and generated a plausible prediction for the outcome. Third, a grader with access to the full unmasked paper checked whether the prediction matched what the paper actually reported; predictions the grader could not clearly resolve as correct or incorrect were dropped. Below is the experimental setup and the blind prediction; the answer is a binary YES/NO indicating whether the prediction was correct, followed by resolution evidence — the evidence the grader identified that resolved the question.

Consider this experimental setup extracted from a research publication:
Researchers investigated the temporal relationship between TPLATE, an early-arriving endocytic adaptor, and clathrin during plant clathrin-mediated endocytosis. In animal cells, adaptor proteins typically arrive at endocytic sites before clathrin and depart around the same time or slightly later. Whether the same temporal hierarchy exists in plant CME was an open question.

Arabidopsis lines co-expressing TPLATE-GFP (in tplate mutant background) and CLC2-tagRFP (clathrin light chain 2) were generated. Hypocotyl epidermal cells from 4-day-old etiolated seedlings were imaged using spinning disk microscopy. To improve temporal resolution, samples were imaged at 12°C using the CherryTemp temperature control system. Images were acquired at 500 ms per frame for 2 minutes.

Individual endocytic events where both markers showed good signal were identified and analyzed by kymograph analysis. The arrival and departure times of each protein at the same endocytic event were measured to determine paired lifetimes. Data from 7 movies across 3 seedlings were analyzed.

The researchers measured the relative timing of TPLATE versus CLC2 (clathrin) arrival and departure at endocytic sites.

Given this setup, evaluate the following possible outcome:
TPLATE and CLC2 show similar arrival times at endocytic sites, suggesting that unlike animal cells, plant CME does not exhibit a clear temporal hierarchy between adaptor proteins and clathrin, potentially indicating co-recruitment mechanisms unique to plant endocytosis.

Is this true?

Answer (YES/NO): NO